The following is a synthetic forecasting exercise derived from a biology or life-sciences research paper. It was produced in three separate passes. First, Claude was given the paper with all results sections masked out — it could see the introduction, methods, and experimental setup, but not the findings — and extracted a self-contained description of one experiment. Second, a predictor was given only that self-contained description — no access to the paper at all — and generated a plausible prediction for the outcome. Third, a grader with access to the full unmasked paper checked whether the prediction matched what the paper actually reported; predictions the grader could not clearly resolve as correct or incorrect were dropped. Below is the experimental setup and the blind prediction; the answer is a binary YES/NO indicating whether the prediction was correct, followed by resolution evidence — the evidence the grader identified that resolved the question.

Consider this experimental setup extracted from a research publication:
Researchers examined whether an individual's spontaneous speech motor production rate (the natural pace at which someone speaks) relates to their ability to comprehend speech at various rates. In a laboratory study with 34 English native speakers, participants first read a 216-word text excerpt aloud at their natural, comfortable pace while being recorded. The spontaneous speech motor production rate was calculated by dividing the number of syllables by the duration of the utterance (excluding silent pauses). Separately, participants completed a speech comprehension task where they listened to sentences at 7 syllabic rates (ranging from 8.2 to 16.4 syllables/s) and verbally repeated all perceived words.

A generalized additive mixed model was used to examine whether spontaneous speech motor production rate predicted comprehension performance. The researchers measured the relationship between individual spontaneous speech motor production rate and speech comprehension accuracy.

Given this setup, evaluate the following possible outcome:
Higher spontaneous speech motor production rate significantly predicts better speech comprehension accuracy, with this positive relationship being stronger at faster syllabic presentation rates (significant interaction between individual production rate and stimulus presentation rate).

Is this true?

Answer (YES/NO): NO